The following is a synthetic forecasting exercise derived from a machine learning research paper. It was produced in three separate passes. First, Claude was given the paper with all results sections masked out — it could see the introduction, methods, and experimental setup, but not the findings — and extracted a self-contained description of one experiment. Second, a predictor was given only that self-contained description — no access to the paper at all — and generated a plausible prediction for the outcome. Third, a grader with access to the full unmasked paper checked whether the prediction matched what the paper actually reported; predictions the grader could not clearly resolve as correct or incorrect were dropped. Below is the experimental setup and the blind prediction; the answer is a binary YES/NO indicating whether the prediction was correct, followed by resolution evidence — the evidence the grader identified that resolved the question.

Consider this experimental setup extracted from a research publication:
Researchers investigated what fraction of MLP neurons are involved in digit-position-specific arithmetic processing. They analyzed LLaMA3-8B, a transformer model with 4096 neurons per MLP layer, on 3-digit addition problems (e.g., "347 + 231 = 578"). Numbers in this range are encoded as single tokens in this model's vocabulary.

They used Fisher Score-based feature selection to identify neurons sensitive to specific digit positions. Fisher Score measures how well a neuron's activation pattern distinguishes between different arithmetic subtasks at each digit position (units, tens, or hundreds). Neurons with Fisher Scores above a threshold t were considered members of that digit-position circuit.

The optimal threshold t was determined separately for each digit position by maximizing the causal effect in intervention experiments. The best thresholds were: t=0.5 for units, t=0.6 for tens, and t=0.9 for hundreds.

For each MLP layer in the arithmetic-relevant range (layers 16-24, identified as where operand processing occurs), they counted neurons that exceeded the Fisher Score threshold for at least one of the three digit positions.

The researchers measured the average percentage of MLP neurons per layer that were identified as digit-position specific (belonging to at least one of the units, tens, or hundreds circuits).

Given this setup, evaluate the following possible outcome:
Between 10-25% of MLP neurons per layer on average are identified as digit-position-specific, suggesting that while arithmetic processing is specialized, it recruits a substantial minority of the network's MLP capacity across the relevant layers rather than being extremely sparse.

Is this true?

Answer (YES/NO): NO